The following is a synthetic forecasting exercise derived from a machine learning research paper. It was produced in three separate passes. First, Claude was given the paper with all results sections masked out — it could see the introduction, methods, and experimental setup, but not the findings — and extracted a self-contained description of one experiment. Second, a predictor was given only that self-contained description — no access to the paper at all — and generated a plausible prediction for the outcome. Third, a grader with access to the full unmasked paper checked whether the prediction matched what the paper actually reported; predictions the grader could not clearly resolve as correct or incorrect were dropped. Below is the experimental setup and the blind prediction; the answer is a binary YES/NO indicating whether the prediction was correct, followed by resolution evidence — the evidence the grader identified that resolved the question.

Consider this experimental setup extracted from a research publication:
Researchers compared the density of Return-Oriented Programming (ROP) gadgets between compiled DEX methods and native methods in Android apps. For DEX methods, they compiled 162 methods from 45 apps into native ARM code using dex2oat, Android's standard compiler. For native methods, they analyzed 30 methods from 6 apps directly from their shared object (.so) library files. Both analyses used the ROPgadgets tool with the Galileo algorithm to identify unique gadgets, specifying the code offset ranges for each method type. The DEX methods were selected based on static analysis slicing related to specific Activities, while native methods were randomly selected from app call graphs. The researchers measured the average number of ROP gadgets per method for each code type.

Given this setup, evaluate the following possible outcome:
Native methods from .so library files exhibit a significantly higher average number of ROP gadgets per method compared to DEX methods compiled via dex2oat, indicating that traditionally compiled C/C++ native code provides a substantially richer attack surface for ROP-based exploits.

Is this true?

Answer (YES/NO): NO